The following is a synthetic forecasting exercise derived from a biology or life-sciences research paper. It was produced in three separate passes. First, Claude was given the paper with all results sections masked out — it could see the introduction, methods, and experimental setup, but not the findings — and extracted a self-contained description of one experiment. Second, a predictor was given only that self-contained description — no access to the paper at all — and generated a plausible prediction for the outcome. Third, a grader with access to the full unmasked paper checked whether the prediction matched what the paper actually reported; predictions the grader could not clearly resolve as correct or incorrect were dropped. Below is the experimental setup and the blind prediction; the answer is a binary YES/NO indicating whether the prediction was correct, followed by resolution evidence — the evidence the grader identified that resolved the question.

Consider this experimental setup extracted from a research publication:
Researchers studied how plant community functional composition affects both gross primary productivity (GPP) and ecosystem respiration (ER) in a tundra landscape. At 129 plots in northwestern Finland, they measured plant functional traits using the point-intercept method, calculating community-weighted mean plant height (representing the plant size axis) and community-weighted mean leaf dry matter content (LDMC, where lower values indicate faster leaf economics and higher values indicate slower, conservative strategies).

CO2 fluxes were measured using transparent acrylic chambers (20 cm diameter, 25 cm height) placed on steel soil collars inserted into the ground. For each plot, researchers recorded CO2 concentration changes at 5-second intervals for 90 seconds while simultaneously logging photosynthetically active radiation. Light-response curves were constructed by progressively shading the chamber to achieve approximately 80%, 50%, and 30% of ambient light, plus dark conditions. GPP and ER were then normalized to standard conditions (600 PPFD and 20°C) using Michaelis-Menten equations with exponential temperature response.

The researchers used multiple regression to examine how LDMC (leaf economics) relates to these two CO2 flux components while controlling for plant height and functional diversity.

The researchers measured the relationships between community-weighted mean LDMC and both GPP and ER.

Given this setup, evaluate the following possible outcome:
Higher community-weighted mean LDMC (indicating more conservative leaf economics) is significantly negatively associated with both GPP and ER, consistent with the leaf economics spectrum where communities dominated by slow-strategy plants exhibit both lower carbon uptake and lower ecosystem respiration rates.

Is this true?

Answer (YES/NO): NO